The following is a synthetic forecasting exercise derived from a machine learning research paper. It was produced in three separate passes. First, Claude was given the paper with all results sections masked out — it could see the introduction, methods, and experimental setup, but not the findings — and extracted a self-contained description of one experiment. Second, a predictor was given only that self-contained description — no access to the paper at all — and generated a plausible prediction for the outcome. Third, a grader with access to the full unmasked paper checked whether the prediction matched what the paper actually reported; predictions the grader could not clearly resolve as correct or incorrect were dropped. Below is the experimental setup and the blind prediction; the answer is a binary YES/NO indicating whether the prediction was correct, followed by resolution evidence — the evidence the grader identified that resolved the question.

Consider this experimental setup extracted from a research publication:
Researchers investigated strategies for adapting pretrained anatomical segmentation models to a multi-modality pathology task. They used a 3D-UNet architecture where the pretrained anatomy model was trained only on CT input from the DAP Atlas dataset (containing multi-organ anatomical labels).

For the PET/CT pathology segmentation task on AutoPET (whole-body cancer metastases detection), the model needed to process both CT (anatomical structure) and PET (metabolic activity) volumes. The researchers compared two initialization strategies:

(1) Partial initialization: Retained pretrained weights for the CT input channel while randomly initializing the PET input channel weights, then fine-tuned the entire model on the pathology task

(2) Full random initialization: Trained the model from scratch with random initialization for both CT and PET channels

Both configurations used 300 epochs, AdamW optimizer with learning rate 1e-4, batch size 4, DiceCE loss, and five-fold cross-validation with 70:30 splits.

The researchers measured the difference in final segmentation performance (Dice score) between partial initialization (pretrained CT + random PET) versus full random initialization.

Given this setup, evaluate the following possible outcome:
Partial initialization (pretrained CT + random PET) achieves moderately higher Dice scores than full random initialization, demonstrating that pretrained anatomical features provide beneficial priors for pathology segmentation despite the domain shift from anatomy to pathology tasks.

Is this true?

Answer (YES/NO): NO